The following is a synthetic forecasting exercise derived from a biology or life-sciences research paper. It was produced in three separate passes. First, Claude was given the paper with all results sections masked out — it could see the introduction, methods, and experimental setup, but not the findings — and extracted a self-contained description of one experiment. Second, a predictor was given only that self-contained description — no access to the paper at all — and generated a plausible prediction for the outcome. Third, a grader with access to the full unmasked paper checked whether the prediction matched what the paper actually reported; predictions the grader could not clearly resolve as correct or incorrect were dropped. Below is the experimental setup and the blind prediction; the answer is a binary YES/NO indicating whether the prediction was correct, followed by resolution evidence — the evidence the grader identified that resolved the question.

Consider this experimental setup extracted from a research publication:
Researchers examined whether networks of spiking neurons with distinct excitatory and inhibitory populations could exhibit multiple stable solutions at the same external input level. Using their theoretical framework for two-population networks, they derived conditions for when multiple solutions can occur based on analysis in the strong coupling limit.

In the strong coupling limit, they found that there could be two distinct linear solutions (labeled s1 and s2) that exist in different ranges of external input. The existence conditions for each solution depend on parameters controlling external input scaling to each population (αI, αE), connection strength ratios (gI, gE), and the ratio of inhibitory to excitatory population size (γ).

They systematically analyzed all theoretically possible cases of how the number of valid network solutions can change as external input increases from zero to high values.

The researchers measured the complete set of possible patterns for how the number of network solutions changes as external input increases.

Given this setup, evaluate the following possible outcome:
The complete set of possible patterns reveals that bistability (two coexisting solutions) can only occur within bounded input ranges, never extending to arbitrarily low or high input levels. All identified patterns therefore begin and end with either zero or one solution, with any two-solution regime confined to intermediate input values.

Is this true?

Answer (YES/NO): NO